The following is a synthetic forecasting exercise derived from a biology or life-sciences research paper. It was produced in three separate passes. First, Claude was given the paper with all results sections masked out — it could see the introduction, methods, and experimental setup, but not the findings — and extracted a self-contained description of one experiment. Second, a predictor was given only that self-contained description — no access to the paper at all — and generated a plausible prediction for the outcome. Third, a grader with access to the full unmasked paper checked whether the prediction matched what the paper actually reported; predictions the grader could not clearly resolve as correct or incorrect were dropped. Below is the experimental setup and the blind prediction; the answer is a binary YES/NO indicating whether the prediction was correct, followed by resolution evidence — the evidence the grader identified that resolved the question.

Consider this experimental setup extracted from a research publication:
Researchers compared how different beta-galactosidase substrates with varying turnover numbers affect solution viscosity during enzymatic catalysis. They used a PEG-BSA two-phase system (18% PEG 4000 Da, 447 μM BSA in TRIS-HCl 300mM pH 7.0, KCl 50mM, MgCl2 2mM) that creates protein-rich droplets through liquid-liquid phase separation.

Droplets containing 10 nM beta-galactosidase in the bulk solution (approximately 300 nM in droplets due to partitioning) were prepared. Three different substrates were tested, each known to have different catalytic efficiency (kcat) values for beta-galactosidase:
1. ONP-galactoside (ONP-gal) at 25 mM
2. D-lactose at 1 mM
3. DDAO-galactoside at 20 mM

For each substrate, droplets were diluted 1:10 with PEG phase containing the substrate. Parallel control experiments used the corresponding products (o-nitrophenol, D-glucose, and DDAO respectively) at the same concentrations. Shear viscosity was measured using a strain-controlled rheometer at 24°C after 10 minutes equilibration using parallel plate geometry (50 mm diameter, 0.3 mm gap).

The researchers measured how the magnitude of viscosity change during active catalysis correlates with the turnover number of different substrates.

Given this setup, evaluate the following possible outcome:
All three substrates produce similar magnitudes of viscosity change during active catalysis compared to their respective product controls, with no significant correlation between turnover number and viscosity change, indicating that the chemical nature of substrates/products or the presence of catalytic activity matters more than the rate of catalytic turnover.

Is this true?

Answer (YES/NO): NO